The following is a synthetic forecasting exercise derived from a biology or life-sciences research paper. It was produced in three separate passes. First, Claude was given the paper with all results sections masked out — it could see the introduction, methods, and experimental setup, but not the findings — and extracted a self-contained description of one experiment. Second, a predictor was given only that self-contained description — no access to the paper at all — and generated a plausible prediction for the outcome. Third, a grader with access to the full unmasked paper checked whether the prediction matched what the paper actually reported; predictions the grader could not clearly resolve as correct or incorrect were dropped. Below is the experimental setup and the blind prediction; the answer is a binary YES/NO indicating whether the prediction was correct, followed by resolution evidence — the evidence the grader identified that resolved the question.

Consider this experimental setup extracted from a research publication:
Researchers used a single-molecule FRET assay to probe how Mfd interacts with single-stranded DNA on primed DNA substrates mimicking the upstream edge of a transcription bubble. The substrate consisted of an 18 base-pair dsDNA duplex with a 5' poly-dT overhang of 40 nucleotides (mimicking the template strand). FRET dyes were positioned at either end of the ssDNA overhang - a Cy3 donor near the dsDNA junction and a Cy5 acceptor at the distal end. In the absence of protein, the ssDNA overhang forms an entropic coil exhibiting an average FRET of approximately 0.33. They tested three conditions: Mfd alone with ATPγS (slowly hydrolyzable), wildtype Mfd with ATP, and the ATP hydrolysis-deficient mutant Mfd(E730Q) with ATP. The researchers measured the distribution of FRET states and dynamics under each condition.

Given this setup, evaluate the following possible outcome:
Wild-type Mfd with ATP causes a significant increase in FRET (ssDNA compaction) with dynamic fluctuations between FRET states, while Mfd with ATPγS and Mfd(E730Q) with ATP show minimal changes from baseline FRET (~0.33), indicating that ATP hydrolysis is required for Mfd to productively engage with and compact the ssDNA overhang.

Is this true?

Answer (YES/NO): NO